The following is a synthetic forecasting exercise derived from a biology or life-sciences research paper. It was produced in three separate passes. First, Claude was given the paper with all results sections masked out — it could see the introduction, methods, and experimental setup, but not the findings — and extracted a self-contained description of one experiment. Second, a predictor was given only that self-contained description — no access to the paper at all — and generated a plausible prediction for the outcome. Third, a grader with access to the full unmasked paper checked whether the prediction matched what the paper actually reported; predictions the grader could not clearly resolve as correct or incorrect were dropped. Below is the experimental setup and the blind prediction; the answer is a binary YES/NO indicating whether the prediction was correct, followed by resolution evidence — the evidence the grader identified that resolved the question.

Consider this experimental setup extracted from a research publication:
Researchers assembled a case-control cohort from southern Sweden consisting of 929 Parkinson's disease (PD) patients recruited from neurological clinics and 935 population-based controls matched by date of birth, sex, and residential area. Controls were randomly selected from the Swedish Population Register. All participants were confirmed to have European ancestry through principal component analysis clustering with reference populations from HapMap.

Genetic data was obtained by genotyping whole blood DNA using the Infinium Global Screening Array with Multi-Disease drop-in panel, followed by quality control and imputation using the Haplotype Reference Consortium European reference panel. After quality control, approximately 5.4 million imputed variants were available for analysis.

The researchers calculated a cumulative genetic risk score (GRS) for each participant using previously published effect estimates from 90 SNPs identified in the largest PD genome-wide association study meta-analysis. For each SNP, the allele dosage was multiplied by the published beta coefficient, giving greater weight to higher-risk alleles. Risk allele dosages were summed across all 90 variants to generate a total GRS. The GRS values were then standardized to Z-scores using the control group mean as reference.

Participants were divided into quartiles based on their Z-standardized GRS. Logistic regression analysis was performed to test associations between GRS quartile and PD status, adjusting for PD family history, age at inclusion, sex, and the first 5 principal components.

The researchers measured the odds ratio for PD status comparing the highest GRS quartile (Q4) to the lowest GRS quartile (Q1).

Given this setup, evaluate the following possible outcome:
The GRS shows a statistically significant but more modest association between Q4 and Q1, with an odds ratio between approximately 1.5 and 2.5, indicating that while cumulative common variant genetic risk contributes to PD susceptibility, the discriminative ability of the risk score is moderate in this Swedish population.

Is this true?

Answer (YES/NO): NO